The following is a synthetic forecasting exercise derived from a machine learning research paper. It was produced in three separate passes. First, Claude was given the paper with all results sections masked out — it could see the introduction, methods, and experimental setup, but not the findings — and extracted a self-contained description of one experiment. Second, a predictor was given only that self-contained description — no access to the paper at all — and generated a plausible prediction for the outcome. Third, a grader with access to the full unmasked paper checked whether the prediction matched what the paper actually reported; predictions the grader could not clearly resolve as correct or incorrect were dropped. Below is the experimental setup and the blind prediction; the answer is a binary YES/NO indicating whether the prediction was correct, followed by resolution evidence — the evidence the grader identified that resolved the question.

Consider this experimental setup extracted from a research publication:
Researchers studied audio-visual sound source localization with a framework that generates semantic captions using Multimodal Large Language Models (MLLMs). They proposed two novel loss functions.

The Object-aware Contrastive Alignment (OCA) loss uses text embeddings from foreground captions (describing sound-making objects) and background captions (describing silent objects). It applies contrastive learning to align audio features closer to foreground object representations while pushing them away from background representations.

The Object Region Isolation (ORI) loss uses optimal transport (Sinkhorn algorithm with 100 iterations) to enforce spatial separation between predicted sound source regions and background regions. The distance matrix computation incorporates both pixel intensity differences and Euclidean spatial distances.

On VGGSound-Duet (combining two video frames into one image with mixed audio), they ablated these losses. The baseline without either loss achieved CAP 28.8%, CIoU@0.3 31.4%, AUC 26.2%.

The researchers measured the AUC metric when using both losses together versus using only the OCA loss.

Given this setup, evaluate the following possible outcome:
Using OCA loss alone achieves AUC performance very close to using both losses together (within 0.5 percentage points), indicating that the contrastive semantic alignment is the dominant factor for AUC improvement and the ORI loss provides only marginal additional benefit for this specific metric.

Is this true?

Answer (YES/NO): NO